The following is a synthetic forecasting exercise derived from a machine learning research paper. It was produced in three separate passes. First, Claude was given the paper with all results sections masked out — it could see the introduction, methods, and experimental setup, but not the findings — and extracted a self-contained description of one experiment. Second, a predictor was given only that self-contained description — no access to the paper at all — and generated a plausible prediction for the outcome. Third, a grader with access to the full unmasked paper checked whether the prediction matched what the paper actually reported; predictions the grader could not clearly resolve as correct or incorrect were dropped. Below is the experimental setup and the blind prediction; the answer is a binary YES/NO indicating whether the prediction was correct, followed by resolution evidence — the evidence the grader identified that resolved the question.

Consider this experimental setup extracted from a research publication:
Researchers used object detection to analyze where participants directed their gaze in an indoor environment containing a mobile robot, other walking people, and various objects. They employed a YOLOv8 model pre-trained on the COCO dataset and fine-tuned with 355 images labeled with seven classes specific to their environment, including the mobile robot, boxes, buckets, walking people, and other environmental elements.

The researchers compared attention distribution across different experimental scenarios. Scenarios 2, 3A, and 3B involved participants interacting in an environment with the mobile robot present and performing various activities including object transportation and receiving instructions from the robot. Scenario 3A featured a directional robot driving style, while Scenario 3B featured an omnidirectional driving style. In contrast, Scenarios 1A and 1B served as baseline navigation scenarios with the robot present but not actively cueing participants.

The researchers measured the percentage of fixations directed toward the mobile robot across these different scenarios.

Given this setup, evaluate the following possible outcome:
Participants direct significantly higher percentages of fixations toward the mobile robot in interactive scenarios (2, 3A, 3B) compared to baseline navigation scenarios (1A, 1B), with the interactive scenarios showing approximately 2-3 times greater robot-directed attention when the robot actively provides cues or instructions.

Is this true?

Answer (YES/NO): NO